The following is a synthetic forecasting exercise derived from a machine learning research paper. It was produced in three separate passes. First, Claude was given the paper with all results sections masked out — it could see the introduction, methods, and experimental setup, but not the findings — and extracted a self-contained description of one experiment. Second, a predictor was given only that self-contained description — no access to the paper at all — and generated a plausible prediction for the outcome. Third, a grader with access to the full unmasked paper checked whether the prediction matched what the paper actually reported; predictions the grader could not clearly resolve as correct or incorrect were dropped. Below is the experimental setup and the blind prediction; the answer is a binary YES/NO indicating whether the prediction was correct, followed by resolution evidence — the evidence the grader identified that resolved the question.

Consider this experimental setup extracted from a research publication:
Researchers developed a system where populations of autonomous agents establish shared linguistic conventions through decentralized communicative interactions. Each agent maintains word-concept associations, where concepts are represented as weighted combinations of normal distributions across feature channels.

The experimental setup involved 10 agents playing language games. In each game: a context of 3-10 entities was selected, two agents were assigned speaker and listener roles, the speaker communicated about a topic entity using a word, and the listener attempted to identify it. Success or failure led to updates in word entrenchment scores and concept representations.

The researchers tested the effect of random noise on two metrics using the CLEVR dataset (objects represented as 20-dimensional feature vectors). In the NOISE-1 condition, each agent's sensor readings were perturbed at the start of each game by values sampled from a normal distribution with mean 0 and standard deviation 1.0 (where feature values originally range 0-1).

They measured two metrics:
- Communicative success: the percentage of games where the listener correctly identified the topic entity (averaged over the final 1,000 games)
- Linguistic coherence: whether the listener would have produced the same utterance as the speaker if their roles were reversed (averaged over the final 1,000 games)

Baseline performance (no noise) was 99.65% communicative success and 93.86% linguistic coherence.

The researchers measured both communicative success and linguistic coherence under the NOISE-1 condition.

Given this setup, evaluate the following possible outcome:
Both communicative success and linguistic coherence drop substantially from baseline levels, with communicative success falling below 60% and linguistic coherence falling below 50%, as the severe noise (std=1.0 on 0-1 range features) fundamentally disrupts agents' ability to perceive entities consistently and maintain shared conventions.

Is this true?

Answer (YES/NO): NO